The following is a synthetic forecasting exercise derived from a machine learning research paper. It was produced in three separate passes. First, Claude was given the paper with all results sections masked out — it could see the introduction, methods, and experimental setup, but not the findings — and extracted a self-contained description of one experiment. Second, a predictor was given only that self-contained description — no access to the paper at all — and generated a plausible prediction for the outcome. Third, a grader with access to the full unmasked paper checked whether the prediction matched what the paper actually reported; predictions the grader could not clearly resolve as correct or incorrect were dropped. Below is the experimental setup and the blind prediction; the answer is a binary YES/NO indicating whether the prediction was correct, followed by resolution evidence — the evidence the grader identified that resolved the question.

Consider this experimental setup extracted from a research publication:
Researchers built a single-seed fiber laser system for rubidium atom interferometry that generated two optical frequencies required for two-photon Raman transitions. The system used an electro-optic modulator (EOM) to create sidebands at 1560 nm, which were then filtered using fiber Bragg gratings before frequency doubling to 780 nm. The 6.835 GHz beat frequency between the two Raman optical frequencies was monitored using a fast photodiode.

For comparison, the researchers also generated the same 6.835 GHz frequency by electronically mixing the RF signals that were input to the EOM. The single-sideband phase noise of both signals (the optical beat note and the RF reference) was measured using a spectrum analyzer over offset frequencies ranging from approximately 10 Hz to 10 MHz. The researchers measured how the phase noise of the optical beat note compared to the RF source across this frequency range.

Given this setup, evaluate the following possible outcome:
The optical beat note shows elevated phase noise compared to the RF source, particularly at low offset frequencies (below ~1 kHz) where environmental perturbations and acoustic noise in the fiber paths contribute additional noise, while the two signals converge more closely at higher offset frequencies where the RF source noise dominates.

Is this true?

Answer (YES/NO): NO